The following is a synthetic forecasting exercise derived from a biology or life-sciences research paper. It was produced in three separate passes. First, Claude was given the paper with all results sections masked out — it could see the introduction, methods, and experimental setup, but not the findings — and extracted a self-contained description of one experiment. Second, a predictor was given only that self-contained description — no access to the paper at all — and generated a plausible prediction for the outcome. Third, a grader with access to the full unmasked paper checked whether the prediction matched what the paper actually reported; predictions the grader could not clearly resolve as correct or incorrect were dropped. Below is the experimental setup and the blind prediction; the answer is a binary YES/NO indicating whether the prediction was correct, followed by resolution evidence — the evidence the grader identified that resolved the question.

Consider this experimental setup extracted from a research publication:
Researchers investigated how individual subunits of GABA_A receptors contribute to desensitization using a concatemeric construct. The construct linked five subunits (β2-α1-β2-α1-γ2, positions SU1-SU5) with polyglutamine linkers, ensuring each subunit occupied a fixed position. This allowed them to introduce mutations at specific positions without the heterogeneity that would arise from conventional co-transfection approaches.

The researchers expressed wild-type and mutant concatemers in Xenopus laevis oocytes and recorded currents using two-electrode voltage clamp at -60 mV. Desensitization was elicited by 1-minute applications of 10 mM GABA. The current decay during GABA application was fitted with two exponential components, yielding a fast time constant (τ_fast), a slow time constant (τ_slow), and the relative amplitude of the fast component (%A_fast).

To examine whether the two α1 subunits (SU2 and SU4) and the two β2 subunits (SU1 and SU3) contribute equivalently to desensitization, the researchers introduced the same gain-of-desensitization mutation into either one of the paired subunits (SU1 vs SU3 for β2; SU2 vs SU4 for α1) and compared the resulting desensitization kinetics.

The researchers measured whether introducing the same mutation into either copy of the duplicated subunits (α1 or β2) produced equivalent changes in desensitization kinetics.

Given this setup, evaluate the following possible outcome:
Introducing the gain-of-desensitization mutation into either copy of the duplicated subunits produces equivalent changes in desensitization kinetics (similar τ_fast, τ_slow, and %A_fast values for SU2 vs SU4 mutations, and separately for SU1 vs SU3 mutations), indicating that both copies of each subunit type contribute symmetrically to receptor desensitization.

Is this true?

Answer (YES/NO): NO